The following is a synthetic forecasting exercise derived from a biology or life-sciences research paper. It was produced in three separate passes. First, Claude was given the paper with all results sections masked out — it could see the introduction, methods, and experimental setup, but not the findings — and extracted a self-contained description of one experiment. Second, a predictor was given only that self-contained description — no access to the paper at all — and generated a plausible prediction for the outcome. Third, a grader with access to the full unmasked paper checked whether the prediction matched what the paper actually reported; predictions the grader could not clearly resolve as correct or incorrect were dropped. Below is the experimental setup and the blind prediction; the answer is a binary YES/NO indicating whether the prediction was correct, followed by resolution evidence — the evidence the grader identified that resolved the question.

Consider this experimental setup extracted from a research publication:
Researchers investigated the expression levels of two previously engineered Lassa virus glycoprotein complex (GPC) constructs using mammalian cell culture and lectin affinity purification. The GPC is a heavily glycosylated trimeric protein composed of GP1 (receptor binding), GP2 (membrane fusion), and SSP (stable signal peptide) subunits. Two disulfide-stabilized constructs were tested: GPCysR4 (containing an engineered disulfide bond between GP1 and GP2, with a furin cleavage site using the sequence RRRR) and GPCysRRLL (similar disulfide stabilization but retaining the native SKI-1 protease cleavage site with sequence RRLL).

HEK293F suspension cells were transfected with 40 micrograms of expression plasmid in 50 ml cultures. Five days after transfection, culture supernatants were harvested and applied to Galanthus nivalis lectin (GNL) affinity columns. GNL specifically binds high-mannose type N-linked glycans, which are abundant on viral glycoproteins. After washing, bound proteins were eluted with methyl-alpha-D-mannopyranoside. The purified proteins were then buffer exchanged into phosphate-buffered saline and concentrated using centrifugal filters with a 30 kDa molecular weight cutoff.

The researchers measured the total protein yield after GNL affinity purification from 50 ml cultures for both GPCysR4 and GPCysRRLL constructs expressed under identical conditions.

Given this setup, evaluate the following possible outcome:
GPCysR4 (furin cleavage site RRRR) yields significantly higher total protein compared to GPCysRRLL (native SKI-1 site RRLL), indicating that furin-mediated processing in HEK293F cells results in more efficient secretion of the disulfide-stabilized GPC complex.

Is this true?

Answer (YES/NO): NO